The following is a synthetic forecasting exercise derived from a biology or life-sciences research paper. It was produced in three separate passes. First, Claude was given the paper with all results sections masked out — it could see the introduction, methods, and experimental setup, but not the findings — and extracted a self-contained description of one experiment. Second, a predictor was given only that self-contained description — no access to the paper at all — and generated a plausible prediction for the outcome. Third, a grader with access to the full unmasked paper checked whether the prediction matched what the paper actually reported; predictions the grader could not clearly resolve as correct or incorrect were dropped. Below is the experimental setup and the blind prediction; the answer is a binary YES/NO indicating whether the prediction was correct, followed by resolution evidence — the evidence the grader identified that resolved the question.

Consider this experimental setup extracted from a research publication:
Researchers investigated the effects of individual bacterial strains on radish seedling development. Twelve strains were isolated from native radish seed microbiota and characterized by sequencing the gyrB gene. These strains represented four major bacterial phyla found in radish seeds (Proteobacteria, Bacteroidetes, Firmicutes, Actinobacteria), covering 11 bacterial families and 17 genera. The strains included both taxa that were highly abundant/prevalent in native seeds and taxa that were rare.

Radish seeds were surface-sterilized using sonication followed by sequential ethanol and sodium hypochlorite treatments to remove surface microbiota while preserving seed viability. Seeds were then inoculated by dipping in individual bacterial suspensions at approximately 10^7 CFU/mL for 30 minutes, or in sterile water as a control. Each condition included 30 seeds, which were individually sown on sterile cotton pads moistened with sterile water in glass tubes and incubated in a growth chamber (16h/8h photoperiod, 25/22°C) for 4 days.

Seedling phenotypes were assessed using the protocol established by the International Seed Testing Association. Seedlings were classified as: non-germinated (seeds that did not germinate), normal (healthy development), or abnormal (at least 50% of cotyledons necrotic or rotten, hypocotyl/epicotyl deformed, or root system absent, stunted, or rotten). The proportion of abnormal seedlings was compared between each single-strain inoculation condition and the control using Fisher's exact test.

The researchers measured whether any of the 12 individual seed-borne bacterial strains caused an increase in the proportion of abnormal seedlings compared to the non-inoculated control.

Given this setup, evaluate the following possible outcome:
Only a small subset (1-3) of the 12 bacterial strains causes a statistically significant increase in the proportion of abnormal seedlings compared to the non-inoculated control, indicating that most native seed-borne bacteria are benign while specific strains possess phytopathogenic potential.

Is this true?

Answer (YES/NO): YES